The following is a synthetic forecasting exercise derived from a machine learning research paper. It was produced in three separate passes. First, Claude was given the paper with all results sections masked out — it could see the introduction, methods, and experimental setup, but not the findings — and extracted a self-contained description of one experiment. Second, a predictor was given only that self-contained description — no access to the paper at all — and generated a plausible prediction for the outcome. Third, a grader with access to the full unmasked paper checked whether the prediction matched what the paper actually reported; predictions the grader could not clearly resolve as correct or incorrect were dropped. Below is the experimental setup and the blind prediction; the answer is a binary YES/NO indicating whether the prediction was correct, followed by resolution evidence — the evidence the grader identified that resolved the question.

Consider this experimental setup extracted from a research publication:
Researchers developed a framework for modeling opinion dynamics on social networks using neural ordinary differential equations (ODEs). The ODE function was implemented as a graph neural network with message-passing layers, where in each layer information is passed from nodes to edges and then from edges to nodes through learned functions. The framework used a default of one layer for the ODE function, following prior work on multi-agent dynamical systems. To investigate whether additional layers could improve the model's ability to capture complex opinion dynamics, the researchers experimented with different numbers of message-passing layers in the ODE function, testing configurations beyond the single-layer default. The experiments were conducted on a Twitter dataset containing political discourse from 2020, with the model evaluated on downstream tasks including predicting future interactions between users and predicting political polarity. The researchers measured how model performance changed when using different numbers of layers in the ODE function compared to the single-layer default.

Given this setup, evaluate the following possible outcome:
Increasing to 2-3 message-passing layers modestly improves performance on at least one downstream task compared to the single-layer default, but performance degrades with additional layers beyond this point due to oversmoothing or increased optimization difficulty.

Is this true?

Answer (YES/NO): NO